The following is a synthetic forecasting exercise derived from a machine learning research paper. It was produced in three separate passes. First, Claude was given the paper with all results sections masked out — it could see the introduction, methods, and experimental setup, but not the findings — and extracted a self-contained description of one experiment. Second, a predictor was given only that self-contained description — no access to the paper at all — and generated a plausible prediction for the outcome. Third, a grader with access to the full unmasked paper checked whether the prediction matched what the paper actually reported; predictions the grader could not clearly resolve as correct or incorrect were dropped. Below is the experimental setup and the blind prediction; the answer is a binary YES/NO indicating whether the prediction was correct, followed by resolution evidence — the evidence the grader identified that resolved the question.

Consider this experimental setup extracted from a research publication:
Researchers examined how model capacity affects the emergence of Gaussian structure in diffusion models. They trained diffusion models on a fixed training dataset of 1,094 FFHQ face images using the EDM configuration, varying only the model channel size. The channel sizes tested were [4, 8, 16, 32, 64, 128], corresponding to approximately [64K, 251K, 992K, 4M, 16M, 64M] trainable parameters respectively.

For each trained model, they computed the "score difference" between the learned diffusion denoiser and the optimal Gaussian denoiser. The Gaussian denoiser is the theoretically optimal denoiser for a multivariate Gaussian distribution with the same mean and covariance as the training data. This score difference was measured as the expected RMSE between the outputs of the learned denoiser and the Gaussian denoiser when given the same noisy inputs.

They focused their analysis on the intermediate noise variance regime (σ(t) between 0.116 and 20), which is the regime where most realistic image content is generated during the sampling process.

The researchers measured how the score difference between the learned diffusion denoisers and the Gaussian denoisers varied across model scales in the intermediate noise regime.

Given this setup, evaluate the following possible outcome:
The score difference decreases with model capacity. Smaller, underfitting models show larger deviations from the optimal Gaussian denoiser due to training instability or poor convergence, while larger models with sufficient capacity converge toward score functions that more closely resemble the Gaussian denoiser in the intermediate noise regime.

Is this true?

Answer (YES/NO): NO